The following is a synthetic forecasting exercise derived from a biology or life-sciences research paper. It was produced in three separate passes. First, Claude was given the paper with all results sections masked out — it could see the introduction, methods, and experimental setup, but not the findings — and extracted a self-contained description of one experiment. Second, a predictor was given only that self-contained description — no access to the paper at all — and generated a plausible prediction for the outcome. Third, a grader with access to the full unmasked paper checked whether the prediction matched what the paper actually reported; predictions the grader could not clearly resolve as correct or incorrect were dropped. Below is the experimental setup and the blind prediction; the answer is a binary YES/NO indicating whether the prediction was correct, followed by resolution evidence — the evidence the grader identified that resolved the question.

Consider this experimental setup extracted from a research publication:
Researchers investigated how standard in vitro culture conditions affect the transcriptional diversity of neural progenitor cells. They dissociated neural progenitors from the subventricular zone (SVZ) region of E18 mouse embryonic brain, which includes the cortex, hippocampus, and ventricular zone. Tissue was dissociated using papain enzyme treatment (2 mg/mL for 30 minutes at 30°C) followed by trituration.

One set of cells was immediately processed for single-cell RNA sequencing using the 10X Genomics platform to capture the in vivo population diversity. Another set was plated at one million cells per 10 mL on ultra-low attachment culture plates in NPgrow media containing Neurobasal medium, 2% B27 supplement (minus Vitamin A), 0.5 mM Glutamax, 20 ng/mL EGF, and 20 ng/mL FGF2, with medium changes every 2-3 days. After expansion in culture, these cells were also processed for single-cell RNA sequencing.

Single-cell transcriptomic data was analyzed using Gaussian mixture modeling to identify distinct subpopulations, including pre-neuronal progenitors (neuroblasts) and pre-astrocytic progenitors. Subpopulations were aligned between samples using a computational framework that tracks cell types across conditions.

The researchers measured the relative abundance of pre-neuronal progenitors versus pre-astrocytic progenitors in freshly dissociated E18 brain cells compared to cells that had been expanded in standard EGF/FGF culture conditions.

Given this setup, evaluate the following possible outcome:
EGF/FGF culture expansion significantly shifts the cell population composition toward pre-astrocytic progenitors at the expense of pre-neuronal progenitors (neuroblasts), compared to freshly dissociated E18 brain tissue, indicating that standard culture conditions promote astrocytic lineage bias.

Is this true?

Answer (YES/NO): YES